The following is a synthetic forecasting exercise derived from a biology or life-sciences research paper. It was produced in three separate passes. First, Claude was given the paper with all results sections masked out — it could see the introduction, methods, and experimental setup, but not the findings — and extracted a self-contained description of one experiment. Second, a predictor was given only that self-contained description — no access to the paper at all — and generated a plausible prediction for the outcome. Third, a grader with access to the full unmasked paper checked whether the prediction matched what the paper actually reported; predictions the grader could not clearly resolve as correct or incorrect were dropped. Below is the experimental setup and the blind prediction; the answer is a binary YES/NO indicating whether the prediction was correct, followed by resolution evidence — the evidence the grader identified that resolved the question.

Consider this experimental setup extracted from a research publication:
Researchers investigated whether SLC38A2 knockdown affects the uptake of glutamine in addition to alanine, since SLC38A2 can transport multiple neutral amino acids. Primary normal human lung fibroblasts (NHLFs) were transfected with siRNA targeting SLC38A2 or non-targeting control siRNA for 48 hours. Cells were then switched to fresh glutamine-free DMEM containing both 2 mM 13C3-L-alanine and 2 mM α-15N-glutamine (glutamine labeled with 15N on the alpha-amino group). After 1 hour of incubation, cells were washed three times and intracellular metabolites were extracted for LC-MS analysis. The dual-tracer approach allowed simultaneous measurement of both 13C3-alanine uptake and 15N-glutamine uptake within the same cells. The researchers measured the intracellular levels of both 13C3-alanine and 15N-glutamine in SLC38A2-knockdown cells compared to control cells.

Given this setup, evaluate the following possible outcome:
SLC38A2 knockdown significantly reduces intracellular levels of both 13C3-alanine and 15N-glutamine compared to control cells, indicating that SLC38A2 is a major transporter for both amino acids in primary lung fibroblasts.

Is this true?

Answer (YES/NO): YES